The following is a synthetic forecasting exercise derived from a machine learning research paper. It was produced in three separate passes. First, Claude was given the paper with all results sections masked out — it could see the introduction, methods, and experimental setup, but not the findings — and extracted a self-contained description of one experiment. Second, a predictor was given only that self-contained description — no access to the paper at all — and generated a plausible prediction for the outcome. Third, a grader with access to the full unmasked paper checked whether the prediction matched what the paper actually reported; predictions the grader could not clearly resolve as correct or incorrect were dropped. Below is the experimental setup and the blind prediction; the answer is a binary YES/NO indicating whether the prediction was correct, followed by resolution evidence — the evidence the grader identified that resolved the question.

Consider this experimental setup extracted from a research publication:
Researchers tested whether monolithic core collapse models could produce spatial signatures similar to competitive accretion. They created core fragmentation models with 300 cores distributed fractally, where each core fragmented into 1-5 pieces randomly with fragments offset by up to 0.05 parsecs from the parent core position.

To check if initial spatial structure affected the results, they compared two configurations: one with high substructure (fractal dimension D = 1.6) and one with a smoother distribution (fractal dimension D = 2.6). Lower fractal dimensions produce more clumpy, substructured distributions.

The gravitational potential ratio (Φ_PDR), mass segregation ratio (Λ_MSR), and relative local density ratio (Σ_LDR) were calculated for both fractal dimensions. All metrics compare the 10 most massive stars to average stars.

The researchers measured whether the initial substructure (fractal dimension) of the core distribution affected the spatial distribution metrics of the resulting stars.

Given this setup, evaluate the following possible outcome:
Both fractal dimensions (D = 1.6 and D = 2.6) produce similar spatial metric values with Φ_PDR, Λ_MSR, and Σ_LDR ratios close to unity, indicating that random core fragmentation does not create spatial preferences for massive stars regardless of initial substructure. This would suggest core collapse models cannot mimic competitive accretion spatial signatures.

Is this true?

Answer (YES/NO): NO